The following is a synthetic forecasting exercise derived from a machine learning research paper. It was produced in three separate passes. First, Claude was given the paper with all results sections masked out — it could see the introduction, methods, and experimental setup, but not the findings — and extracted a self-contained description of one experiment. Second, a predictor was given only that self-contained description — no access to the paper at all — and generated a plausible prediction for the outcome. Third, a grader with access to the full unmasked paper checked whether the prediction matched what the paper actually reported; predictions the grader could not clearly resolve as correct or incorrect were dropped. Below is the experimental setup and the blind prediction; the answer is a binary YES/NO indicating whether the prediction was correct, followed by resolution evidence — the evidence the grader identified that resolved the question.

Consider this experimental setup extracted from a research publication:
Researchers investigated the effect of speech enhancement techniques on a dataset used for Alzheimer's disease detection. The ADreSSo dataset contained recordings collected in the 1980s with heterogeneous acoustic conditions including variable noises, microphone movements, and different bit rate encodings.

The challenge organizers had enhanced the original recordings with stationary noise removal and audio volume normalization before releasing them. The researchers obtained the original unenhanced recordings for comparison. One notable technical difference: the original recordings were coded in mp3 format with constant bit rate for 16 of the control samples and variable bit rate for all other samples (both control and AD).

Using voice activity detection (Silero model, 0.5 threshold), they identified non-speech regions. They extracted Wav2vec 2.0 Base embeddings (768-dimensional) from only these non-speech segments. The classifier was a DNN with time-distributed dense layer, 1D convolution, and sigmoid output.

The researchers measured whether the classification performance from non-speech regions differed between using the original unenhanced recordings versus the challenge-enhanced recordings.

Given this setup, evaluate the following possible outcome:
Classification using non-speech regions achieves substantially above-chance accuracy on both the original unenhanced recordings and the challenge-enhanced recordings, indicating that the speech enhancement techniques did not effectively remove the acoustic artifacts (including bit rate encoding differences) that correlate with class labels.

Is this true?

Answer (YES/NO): YES